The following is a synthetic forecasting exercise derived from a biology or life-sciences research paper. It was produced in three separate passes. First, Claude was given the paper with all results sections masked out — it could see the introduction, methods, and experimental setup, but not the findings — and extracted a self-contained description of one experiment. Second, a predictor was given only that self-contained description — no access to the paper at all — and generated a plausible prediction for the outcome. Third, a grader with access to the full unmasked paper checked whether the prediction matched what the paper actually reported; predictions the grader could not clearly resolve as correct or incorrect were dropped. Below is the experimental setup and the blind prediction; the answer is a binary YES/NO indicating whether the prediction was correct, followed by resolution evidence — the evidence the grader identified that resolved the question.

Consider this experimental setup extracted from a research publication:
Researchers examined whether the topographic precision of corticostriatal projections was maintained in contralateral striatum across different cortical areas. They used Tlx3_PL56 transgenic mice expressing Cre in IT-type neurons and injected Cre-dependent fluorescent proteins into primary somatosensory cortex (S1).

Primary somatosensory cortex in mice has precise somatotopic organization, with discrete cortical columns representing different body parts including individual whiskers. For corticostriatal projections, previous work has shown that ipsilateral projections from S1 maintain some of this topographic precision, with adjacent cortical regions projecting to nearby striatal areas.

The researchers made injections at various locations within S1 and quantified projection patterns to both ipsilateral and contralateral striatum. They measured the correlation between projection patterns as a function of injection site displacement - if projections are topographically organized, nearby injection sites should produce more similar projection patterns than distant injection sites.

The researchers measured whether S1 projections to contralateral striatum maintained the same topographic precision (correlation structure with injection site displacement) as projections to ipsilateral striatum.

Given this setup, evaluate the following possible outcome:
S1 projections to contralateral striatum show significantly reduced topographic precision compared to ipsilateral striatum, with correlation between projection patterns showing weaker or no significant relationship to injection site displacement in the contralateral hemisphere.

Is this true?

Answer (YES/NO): YES